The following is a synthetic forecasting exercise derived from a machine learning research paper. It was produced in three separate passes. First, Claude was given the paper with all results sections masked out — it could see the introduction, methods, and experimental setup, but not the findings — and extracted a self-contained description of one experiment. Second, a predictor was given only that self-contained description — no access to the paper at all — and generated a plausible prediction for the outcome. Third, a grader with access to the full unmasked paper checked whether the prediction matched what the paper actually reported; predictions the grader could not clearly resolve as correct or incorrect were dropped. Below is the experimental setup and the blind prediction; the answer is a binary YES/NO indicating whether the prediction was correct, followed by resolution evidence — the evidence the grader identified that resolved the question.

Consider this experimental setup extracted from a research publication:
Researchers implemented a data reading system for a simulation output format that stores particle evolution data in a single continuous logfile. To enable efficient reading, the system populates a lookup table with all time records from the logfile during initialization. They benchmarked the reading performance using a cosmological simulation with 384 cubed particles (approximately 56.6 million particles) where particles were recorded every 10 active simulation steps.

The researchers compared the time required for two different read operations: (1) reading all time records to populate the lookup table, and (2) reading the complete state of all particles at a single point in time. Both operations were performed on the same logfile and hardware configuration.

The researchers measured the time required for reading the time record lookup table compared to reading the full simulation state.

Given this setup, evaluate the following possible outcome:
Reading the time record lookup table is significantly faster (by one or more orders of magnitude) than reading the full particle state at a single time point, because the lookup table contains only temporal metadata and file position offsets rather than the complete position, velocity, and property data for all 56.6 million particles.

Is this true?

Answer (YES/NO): NO